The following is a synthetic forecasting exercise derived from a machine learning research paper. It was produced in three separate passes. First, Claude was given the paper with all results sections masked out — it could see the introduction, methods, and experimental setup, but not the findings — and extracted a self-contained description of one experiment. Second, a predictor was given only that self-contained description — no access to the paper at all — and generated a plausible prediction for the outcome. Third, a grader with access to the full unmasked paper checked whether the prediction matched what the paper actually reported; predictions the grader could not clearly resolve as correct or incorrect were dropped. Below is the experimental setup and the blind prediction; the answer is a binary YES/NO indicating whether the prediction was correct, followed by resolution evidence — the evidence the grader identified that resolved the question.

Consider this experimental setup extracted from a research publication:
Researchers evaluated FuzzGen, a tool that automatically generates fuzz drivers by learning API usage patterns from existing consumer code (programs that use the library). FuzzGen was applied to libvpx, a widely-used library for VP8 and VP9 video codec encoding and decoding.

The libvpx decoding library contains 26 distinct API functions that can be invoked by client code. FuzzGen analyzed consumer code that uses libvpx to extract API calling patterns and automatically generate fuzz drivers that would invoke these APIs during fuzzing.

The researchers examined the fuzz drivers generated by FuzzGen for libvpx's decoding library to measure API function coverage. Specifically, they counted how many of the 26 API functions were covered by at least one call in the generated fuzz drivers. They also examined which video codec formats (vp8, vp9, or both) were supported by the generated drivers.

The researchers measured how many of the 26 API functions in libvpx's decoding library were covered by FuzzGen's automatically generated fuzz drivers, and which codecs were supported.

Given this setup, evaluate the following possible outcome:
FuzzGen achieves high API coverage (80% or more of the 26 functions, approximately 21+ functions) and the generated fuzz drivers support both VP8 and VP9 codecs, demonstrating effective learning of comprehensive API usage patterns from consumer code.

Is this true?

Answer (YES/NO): NO